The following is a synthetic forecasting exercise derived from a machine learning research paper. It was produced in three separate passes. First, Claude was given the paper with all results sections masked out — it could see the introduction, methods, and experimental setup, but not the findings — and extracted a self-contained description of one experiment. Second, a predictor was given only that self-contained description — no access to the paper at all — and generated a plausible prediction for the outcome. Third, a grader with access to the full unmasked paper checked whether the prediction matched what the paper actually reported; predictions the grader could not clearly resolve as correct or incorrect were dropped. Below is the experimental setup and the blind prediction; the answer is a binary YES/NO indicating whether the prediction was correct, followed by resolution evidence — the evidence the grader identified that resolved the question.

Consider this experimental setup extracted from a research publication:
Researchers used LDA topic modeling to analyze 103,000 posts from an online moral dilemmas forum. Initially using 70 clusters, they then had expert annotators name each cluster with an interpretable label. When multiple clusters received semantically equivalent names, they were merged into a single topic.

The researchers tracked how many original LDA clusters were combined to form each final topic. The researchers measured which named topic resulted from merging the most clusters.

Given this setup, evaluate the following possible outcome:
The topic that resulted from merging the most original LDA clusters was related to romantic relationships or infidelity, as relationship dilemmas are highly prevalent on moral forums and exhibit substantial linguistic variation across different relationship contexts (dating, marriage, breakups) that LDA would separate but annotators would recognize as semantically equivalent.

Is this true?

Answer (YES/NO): NO